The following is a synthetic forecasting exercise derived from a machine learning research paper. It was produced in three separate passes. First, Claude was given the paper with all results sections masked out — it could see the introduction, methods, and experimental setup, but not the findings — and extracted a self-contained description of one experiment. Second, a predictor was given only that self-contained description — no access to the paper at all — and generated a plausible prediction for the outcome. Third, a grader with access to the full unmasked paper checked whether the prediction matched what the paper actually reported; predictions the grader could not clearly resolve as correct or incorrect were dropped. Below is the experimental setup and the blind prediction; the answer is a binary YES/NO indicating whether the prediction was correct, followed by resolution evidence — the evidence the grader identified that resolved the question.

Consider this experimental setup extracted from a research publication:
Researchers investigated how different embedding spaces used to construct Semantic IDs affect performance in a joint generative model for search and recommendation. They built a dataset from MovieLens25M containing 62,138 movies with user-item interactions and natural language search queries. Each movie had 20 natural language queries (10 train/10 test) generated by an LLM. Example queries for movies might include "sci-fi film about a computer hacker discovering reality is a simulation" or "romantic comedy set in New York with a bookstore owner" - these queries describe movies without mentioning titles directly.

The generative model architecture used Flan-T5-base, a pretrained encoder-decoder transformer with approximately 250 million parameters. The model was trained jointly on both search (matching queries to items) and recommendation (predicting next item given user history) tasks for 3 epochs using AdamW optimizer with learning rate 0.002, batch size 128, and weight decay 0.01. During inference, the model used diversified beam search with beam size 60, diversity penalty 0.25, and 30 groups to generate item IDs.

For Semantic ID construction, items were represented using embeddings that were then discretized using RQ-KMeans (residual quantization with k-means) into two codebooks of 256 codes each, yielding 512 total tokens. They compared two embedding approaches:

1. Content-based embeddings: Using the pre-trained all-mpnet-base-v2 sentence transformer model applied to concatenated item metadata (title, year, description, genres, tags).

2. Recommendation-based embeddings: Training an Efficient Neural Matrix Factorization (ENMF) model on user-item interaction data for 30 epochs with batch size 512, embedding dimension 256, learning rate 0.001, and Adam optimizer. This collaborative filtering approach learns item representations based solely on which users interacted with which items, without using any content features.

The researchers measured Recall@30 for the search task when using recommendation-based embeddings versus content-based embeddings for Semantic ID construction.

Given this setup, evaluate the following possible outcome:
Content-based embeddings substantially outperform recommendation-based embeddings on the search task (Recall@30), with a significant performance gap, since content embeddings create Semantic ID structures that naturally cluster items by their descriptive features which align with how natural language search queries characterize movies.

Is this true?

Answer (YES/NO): YES